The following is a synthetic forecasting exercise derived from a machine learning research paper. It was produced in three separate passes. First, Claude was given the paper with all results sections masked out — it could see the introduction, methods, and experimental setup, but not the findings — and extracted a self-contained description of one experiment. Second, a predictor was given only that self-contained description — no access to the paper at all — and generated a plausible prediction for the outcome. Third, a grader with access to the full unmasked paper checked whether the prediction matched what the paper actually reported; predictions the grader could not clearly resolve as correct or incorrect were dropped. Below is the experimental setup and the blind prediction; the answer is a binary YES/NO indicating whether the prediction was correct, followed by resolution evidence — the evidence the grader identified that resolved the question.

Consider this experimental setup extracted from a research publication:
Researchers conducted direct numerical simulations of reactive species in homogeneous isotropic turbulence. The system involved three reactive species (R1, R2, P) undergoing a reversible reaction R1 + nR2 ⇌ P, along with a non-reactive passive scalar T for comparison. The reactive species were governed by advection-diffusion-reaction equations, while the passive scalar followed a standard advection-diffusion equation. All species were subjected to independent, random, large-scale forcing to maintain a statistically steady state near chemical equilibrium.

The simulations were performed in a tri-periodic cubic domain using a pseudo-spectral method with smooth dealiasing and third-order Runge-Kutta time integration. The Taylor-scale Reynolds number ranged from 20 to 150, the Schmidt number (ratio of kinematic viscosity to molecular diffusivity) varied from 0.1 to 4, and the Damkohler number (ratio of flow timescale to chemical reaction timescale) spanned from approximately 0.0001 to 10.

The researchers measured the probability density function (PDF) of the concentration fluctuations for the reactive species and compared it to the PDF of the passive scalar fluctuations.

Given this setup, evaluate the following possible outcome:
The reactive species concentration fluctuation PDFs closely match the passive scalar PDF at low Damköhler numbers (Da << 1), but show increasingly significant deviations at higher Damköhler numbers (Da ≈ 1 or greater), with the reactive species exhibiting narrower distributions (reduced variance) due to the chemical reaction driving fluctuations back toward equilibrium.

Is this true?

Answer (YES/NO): NO